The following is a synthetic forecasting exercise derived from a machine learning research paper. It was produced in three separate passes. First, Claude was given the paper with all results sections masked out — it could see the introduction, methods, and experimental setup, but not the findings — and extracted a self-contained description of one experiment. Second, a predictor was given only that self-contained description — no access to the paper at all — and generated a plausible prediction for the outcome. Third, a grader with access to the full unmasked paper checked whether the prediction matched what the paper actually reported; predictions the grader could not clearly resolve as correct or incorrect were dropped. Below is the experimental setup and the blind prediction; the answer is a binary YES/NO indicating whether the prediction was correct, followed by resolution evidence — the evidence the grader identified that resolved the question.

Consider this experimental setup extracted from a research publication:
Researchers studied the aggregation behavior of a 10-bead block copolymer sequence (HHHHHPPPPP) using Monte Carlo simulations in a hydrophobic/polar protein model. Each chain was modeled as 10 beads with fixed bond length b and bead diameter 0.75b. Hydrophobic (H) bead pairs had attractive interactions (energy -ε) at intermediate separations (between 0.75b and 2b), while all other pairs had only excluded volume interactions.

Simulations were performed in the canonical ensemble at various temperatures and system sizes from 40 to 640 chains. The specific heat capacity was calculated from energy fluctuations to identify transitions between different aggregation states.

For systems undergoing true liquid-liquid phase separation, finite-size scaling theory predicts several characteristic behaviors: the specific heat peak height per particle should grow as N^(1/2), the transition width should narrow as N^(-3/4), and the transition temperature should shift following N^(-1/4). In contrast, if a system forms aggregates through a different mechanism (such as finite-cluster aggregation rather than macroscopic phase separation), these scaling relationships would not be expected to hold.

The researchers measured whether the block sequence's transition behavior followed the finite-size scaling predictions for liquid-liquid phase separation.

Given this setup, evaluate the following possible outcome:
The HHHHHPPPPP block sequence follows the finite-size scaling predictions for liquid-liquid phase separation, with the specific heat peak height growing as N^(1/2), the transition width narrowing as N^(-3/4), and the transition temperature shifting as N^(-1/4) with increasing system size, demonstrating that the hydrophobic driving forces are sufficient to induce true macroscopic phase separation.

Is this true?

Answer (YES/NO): NO